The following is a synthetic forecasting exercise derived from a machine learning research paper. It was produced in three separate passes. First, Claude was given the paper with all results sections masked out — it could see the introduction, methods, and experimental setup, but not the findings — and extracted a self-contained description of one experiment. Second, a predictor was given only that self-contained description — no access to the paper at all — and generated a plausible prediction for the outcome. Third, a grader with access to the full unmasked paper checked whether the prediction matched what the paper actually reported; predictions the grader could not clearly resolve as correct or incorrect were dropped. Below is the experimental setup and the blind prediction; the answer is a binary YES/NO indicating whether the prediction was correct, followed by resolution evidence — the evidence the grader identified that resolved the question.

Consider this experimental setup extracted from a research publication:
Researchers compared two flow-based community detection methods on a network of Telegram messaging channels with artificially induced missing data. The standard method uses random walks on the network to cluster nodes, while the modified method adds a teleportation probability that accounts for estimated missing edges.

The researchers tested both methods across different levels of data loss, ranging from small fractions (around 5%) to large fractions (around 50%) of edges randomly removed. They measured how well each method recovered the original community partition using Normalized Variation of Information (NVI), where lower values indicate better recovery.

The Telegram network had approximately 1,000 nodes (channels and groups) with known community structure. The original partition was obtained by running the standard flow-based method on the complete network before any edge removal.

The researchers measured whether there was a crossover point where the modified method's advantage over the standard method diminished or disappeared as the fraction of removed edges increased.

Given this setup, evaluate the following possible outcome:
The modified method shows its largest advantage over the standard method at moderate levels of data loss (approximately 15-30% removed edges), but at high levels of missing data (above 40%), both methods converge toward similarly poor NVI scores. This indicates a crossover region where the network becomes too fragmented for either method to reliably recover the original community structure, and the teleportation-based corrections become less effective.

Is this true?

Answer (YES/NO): NO